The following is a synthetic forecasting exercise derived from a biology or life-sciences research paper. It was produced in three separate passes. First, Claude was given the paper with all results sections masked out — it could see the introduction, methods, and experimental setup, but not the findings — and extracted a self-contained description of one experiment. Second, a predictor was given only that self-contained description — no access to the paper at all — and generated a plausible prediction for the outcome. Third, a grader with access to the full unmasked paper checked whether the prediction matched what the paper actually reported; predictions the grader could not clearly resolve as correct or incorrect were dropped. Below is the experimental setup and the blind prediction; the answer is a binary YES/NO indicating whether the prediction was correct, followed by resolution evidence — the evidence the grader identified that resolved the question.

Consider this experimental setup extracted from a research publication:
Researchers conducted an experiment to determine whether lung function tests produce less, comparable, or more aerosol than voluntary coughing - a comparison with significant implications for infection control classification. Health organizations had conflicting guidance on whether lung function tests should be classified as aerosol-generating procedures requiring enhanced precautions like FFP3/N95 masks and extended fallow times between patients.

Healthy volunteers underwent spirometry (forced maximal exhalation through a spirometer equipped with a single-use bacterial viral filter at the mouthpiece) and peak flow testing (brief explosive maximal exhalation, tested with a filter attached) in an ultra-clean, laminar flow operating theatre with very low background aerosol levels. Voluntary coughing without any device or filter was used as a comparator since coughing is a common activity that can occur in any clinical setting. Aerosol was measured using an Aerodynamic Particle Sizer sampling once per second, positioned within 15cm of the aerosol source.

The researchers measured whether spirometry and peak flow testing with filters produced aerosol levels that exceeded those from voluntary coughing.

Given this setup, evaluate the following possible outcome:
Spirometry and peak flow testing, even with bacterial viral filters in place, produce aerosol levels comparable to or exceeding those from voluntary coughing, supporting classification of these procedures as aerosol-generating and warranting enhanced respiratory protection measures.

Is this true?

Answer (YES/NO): NO